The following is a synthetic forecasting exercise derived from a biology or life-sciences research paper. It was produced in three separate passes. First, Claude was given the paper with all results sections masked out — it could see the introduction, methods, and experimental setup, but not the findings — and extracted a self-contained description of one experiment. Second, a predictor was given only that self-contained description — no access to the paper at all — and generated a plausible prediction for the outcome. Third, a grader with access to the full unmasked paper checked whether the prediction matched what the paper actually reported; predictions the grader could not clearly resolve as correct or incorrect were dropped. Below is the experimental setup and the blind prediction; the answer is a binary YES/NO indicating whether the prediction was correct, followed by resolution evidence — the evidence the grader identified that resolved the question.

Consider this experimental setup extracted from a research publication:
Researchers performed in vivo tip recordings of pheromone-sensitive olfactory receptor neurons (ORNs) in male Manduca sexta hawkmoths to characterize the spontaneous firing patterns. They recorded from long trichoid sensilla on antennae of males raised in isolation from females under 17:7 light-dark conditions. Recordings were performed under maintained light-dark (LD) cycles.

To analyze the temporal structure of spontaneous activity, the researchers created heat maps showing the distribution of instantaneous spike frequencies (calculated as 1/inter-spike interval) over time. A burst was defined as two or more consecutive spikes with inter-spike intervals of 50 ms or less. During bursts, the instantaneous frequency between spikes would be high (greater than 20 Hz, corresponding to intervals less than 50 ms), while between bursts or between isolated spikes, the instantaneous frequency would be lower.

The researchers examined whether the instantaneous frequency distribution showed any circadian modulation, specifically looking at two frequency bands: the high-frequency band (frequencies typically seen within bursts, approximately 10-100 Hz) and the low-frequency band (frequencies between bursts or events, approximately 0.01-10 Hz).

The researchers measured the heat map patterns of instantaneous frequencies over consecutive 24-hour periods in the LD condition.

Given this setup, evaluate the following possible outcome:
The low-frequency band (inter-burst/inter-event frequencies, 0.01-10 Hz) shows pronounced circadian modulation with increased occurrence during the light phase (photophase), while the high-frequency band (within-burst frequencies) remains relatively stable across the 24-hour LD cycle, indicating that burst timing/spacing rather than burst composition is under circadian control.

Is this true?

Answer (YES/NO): NO